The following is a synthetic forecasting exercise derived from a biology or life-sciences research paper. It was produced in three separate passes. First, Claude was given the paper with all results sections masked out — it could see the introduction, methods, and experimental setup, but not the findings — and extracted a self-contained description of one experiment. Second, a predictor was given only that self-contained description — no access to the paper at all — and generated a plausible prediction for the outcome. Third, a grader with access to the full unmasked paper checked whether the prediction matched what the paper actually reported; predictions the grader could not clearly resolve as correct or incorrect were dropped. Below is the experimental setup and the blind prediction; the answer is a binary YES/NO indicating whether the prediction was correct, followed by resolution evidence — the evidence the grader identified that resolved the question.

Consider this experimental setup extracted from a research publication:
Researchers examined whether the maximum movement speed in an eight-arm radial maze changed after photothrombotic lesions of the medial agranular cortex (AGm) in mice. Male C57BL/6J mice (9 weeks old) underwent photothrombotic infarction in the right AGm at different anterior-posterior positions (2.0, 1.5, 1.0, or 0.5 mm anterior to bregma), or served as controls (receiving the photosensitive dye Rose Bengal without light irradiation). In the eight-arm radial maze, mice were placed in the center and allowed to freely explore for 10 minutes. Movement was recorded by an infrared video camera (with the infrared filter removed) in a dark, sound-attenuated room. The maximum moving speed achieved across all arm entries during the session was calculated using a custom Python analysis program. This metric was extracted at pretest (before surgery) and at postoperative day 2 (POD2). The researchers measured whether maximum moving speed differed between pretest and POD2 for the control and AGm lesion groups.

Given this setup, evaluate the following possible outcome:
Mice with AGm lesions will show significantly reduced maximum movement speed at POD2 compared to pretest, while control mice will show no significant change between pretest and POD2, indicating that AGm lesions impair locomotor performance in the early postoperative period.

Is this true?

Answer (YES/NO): NO